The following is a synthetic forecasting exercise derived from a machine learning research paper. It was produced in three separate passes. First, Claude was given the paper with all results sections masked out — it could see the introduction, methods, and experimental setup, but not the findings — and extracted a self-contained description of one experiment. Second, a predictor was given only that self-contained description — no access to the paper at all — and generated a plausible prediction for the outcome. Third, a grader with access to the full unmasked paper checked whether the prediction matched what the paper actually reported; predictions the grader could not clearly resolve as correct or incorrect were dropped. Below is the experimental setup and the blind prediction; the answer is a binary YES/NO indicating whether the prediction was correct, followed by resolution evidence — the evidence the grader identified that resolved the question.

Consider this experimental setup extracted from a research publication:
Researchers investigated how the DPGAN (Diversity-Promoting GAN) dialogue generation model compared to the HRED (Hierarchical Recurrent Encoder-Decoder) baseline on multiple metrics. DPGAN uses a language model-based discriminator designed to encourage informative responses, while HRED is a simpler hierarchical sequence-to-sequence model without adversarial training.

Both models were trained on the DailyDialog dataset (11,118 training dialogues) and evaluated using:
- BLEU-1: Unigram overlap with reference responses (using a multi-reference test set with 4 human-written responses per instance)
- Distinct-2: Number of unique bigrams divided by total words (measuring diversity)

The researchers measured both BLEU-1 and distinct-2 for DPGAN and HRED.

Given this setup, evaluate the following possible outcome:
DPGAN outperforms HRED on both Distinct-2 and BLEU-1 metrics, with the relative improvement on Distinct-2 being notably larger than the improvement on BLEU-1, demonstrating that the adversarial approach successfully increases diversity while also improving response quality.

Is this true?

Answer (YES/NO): NO